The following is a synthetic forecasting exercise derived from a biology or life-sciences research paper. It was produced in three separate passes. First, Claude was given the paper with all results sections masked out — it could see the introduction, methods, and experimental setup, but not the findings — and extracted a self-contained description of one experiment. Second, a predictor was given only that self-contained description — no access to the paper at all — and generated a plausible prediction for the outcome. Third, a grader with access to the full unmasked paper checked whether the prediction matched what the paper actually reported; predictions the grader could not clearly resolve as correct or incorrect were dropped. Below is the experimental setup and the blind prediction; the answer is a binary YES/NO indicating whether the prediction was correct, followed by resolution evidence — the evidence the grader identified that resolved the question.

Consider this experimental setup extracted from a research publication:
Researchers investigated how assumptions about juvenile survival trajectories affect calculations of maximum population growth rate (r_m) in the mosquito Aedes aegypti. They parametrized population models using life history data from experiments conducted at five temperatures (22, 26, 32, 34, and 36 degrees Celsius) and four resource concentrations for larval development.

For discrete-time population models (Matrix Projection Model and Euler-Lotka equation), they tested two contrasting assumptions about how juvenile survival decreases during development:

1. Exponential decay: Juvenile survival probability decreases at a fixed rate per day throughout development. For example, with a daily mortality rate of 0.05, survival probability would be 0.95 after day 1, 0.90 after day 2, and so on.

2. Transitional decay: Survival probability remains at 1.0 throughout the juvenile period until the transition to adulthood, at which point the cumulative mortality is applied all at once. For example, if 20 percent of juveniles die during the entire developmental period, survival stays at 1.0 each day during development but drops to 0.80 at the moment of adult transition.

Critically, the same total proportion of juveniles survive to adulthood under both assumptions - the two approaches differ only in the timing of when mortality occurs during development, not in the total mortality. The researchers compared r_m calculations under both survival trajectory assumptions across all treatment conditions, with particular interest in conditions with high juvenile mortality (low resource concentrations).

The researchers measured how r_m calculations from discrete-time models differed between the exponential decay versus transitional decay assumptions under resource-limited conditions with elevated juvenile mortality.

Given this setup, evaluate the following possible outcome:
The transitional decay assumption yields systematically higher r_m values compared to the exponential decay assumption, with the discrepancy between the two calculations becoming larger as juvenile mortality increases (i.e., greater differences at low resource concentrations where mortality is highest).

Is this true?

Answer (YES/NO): NO